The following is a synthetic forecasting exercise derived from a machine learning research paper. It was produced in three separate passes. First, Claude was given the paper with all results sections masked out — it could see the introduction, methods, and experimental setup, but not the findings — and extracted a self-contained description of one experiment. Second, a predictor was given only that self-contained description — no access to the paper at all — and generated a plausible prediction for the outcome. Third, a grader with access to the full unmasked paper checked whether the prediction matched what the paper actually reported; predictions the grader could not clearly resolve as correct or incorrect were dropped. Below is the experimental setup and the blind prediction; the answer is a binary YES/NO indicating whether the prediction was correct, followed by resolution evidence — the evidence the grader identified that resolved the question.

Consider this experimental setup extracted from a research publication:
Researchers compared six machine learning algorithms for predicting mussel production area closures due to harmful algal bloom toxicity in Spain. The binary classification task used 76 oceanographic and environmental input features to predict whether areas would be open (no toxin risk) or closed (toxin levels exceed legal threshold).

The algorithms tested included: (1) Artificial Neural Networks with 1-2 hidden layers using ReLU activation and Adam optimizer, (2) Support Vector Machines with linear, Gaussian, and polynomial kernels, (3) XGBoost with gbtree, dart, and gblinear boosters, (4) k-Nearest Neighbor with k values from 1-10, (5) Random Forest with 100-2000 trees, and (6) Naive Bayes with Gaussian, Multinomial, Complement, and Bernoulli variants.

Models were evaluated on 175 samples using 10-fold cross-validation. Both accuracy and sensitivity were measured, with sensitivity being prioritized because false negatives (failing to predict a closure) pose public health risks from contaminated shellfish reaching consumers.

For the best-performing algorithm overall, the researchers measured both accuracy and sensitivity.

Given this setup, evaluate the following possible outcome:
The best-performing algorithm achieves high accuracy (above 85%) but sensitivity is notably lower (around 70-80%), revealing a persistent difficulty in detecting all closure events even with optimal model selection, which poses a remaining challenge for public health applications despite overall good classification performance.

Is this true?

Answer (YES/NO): NO